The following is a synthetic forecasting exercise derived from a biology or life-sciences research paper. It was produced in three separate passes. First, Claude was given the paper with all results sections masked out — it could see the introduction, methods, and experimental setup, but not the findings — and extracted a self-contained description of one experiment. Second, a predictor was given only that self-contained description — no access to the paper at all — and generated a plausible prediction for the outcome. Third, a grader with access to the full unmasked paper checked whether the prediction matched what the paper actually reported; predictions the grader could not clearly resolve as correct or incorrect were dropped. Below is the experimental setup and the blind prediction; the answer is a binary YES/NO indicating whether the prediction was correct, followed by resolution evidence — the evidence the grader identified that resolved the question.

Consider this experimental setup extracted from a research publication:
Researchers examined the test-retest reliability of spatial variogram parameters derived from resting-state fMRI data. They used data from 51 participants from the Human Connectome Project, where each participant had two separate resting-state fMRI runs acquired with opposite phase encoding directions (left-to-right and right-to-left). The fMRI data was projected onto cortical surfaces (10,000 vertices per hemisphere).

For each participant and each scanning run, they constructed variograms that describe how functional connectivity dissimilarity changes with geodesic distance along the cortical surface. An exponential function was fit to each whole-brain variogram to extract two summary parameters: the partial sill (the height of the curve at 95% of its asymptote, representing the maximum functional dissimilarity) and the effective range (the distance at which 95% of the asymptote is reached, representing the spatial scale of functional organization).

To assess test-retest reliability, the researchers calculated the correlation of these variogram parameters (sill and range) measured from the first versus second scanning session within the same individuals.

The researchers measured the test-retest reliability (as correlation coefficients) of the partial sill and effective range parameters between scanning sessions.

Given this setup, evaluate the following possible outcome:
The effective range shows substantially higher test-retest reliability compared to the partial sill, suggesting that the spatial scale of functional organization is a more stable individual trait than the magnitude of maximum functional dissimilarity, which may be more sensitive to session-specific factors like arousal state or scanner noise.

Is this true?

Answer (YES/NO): NO